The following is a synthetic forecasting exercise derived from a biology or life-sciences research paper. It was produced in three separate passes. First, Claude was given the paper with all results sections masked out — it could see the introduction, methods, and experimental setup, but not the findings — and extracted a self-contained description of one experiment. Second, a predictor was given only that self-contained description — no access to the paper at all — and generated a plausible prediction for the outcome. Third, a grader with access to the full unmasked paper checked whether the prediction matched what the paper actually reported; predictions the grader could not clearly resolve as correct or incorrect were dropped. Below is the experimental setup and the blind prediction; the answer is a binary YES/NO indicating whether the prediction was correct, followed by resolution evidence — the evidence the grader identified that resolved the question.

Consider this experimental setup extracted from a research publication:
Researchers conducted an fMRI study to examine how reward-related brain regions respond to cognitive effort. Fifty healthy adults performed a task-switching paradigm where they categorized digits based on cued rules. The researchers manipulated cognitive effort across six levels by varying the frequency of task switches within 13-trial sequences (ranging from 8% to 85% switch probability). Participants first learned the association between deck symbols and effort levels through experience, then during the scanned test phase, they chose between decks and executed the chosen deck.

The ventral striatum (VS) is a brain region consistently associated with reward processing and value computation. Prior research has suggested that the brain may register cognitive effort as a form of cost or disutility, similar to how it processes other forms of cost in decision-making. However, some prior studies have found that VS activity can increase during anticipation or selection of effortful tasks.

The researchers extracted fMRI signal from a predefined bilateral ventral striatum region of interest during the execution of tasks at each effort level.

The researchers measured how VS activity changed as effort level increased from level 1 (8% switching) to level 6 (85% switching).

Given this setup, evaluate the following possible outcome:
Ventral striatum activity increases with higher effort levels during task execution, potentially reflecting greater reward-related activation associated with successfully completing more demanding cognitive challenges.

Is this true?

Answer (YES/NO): NO